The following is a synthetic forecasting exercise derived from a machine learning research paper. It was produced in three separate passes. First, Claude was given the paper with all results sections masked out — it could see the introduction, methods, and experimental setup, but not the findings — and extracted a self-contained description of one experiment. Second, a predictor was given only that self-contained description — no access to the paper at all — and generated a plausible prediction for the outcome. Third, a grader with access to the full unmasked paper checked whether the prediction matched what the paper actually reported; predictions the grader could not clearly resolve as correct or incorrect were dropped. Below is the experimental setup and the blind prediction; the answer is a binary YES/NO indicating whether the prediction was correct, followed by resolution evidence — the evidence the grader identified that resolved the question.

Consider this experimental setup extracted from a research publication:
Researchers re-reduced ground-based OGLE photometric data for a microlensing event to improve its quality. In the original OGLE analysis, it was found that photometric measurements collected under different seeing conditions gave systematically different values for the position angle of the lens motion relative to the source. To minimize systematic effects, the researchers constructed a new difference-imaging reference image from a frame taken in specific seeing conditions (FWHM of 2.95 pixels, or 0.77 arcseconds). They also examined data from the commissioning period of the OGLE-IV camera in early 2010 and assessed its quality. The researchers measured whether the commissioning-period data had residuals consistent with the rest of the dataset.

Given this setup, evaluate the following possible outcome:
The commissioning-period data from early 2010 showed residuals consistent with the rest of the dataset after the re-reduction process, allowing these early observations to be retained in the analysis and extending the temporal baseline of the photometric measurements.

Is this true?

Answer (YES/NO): NO